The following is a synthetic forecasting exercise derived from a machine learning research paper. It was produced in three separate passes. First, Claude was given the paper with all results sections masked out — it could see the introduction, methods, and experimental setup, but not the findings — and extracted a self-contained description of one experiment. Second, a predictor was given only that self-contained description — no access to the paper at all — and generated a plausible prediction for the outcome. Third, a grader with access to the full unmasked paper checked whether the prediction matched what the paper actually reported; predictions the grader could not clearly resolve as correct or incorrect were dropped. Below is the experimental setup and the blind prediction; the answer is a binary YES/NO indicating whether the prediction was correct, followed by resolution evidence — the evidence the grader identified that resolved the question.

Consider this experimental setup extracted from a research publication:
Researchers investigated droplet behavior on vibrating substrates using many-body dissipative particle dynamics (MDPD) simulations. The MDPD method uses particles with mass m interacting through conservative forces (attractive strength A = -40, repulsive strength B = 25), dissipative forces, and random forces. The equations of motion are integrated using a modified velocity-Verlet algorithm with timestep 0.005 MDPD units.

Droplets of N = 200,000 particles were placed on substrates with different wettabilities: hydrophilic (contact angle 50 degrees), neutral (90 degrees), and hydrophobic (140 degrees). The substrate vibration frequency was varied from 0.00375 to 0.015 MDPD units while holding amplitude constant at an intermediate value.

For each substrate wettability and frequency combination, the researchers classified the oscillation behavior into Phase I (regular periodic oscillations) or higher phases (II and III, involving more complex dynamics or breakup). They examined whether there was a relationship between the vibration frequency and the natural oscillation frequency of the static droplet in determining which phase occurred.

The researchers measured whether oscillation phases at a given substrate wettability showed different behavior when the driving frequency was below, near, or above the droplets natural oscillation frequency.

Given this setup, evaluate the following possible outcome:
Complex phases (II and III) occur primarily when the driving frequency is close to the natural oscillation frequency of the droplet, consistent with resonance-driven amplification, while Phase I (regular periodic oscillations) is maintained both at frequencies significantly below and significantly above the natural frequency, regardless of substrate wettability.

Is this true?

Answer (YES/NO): NO